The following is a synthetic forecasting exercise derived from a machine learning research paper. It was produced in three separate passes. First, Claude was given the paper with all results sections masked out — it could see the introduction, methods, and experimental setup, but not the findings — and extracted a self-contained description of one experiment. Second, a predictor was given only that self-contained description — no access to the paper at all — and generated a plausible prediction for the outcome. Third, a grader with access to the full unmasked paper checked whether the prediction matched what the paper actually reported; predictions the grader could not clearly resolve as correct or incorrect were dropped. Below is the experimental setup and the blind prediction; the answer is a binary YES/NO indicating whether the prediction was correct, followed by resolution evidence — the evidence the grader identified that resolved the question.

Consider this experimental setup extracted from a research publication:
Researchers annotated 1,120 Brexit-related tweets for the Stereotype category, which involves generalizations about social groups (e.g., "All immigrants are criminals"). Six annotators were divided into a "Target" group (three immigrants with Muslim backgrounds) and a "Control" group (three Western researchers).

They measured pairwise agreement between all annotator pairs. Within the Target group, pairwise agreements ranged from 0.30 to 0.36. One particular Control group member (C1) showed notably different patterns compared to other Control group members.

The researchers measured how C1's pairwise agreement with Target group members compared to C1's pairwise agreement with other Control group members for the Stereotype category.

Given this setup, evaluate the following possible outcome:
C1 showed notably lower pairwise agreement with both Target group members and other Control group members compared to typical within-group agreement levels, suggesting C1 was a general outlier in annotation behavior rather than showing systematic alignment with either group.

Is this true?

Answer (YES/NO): NO